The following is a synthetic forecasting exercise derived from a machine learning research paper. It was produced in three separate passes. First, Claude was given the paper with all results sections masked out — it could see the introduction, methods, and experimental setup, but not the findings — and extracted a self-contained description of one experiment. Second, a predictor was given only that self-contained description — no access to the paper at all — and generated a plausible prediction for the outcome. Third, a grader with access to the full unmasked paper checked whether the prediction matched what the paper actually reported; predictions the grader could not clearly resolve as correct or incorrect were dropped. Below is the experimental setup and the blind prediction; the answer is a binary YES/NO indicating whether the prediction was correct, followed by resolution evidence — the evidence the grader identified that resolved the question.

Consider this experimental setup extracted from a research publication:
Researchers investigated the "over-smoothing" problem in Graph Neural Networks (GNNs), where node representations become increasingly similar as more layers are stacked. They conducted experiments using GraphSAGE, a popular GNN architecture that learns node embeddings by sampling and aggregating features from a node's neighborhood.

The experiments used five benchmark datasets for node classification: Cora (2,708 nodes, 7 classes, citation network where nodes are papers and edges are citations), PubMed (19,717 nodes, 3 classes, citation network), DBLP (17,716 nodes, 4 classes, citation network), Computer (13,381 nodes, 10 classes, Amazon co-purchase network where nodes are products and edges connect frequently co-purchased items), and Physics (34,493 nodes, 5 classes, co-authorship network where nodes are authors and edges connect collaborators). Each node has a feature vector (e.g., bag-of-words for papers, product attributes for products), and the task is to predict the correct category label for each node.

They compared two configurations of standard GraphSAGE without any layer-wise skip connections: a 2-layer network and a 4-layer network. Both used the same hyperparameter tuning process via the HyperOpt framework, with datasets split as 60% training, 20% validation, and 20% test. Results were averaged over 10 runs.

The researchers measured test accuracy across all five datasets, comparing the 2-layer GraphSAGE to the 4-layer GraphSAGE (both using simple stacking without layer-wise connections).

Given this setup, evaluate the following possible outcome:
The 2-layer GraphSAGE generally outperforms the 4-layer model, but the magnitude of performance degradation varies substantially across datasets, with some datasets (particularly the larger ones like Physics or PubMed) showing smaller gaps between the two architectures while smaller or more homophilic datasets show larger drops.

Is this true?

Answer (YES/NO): NO